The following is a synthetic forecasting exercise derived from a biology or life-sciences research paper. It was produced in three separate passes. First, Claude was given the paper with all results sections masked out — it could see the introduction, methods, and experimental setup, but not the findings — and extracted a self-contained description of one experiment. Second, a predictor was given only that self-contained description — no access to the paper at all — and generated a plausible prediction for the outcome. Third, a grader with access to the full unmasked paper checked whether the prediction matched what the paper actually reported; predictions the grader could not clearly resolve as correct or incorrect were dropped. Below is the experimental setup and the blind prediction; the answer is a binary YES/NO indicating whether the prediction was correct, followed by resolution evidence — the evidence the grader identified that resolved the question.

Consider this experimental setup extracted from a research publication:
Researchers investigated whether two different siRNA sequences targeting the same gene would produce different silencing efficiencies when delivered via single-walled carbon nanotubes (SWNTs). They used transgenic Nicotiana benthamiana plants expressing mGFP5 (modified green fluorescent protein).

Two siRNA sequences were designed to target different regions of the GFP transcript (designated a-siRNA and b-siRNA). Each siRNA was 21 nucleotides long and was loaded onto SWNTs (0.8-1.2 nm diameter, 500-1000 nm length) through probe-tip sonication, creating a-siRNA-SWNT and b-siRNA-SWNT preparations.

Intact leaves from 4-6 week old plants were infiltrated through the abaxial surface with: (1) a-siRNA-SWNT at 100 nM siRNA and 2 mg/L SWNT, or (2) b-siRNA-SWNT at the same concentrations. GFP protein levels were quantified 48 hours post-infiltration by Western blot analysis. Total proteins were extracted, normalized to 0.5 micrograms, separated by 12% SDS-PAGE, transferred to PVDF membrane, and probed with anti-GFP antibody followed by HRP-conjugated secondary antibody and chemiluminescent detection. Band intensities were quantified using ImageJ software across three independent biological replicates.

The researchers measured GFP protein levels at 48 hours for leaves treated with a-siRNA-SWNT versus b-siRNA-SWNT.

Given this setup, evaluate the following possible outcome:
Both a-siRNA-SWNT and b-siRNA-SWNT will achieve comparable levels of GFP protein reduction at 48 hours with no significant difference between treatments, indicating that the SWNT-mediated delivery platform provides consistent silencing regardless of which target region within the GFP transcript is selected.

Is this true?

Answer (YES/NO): YES